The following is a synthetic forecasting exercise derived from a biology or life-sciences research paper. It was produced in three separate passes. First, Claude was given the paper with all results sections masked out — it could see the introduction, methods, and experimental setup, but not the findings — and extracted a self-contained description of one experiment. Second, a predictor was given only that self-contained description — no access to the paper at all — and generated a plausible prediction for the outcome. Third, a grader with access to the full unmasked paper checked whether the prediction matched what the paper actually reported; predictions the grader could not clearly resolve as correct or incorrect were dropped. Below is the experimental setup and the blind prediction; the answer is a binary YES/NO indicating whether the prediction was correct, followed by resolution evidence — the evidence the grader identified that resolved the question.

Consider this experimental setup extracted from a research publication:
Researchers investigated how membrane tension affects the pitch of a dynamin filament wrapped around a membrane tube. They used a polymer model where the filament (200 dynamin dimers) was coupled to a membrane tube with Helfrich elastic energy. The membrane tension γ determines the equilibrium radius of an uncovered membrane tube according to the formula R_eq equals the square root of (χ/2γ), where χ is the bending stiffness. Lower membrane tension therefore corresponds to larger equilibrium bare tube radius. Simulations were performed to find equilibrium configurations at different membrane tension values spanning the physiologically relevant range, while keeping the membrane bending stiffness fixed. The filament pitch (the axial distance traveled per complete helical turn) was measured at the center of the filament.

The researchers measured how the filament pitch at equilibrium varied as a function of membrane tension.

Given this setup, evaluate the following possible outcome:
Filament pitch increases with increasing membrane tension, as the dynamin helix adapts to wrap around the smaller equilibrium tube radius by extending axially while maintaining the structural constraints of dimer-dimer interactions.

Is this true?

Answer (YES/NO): YES